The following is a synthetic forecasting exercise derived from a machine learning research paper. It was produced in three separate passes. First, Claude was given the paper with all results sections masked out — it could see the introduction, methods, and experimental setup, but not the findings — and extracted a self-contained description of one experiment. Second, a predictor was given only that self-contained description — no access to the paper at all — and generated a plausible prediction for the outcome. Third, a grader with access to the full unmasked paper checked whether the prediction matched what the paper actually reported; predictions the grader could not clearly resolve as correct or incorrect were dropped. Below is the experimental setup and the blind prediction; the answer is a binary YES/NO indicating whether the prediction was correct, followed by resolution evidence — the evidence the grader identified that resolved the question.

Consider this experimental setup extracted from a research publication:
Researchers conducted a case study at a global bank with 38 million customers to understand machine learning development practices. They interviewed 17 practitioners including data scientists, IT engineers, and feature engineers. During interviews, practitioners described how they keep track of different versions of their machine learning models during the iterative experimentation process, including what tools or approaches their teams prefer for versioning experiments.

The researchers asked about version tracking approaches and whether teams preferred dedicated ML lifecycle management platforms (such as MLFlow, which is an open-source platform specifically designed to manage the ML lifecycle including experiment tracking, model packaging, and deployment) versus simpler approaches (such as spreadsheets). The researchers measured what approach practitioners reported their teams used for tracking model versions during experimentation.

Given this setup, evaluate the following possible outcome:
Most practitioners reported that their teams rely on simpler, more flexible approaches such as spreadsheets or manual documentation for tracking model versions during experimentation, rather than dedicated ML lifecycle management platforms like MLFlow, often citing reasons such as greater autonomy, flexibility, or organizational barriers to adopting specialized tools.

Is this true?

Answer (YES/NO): NO